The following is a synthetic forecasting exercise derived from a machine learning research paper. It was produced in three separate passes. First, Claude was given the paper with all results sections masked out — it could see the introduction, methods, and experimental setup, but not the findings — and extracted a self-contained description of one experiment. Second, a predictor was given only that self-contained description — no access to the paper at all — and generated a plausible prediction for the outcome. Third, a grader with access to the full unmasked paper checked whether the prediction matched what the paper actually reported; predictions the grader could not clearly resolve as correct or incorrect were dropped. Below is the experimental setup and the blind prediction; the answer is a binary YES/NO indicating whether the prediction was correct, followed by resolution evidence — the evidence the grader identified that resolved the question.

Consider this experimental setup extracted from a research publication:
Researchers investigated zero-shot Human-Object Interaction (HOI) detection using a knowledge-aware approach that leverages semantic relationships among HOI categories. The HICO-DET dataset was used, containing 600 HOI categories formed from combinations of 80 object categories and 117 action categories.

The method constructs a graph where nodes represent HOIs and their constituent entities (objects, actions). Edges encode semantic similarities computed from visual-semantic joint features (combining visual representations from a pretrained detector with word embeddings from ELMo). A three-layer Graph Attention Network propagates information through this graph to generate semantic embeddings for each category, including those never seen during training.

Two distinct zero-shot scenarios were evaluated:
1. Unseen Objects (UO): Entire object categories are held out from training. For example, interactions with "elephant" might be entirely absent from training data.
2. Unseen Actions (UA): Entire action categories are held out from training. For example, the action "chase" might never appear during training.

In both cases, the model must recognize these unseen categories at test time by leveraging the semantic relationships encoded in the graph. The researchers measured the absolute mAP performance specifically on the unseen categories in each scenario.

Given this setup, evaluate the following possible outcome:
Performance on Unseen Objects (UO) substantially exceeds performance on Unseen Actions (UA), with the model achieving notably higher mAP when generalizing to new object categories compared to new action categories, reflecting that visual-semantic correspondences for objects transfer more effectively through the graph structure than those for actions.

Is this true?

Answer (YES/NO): YES